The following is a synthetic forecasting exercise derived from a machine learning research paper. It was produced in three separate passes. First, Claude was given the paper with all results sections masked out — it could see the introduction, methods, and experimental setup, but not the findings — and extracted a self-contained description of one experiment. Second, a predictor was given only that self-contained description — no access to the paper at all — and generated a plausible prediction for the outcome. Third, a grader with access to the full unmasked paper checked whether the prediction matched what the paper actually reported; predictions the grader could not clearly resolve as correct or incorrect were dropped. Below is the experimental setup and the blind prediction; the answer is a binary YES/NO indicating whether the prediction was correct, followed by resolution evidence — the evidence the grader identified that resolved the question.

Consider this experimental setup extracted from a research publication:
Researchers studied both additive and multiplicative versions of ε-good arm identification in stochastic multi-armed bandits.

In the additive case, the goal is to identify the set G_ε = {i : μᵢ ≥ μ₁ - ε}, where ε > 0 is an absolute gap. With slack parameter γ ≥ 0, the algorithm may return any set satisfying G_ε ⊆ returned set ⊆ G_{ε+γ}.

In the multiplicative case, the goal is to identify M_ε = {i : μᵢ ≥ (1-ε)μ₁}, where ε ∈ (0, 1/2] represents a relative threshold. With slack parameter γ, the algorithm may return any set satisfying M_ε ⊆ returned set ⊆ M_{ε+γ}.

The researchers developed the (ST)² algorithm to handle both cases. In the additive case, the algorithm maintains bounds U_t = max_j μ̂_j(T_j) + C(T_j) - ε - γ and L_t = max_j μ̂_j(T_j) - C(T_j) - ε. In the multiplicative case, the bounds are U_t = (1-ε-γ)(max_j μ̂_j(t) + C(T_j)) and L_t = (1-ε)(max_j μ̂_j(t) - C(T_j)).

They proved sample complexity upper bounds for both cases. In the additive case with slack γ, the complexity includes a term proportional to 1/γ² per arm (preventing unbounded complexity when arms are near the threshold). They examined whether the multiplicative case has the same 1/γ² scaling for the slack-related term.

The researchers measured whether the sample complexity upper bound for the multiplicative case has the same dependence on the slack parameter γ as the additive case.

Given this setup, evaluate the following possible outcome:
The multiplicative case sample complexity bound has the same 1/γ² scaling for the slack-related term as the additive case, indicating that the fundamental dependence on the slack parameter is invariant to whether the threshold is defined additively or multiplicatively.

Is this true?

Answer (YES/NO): NO